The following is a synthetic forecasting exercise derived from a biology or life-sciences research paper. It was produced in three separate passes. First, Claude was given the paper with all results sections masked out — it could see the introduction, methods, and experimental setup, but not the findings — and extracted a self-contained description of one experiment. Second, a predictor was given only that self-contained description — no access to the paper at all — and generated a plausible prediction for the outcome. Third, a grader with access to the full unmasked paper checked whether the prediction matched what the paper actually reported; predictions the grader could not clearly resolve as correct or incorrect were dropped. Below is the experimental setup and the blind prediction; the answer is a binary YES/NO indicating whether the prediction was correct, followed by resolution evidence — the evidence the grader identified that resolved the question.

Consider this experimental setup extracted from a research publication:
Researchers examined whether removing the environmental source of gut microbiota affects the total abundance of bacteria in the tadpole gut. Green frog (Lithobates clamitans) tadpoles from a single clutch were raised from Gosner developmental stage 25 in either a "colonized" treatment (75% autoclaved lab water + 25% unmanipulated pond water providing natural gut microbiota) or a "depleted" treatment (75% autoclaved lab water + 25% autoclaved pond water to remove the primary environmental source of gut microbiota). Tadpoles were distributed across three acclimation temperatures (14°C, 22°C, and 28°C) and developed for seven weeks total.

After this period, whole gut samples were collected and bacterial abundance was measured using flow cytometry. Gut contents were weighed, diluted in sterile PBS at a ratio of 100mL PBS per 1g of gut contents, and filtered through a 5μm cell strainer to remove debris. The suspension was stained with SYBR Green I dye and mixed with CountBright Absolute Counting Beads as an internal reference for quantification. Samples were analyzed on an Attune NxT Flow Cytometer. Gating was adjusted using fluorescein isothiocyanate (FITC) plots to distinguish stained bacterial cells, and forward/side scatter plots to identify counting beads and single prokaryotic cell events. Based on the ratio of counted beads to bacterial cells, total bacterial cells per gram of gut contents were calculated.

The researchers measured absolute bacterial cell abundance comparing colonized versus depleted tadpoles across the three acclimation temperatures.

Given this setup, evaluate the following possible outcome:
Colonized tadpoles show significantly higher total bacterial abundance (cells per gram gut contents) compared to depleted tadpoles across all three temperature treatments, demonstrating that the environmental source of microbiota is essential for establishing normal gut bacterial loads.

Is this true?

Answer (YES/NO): NO